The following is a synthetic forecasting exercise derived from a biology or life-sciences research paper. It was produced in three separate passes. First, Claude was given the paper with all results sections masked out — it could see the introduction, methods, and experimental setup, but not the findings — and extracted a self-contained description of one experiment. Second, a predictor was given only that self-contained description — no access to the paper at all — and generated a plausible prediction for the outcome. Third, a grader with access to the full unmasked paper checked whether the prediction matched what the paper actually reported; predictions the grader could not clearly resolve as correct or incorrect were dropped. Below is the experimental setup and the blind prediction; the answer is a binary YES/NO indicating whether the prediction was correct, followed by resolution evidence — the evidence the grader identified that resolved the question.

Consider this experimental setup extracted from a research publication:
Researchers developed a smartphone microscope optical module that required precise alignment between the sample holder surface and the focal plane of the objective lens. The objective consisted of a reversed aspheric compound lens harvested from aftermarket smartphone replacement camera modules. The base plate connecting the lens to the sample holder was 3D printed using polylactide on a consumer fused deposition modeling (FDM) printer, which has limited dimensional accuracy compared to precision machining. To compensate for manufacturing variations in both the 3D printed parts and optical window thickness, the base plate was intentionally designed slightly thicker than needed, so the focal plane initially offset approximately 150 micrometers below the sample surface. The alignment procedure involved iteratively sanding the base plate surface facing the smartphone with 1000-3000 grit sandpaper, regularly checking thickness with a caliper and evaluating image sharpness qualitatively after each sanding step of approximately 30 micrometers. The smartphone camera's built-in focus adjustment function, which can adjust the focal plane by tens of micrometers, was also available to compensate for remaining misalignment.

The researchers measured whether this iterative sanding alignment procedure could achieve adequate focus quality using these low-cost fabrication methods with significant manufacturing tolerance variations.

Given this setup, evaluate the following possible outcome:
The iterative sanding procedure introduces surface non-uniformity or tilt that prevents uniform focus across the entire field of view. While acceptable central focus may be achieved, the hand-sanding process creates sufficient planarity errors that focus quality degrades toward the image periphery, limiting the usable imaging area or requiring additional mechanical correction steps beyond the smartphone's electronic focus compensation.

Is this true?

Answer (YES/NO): NO